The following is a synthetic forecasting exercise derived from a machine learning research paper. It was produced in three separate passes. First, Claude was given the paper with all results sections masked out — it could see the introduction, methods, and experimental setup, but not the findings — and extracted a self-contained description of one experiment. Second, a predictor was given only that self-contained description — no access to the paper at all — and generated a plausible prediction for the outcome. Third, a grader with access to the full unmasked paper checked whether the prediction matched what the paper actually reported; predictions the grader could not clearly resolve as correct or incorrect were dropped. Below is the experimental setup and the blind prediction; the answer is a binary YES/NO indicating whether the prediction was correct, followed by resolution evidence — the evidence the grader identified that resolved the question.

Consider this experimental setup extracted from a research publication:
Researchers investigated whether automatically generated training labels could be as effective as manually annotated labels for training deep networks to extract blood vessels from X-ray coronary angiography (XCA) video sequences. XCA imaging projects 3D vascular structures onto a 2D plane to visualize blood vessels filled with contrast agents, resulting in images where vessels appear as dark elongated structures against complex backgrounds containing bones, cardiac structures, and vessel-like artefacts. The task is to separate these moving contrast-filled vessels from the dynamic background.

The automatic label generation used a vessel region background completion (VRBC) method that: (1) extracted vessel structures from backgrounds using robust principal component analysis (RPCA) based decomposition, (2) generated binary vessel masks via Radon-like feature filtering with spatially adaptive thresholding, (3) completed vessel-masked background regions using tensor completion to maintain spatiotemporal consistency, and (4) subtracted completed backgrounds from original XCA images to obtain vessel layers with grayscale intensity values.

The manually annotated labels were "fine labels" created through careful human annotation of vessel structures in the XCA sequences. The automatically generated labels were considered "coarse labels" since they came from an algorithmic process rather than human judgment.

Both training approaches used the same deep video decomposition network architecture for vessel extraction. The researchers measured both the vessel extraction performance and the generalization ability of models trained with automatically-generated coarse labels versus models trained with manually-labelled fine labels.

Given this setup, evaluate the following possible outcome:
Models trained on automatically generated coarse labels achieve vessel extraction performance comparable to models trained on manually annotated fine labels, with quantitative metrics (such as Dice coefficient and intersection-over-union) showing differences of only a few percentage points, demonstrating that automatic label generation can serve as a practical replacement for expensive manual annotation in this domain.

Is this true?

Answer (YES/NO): NO